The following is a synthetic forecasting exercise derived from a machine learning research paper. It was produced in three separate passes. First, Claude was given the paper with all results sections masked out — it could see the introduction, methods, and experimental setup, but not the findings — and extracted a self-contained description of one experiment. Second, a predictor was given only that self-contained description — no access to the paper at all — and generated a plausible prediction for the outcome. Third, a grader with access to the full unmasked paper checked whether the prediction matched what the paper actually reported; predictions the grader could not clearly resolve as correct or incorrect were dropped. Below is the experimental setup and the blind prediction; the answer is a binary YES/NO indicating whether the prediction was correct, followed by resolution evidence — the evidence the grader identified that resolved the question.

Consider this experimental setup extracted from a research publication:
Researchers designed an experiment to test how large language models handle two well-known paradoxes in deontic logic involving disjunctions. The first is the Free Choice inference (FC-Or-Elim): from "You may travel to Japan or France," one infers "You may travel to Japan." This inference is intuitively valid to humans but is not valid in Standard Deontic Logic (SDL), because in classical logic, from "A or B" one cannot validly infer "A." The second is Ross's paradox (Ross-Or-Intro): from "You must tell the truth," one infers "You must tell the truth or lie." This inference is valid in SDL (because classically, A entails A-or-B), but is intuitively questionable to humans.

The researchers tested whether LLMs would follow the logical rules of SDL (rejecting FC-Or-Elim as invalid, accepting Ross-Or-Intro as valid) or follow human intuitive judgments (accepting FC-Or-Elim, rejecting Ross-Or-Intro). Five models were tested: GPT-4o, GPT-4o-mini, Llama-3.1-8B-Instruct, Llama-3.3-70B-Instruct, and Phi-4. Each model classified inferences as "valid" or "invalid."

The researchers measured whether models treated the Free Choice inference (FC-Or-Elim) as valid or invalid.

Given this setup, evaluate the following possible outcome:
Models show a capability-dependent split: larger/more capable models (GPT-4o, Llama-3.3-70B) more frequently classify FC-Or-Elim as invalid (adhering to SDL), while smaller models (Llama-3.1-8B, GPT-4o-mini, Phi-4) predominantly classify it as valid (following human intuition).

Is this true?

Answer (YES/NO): NO